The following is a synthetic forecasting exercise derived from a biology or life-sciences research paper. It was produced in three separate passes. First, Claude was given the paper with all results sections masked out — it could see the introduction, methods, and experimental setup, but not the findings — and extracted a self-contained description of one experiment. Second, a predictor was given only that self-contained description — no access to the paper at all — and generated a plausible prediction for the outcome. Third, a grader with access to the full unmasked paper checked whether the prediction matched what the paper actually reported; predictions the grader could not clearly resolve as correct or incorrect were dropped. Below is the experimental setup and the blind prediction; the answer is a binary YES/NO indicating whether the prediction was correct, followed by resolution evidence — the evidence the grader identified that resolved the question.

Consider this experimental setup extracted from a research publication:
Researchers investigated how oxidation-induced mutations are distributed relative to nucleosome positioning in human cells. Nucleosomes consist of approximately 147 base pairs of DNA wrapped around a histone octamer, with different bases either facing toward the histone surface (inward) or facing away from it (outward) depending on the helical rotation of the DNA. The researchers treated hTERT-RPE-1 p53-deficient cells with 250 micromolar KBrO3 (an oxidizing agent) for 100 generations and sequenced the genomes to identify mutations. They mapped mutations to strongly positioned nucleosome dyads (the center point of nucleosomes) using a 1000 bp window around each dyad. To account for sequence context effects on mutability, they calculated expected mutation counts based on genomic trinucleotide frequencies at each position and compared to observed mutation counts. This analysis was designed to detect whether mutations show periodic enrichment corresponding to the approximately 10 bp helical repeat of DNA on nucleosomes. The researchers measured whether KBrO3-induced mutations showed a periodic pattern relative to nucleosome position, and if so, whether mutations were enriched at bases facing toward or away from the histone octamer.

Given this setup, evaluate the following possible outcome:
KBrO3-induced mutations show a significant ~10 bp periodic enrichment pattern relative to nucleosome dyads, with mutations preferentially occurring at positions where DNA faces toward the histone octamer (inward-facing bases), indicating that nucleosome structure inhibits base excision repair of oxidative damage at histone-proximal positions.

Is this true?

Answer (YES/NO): YES